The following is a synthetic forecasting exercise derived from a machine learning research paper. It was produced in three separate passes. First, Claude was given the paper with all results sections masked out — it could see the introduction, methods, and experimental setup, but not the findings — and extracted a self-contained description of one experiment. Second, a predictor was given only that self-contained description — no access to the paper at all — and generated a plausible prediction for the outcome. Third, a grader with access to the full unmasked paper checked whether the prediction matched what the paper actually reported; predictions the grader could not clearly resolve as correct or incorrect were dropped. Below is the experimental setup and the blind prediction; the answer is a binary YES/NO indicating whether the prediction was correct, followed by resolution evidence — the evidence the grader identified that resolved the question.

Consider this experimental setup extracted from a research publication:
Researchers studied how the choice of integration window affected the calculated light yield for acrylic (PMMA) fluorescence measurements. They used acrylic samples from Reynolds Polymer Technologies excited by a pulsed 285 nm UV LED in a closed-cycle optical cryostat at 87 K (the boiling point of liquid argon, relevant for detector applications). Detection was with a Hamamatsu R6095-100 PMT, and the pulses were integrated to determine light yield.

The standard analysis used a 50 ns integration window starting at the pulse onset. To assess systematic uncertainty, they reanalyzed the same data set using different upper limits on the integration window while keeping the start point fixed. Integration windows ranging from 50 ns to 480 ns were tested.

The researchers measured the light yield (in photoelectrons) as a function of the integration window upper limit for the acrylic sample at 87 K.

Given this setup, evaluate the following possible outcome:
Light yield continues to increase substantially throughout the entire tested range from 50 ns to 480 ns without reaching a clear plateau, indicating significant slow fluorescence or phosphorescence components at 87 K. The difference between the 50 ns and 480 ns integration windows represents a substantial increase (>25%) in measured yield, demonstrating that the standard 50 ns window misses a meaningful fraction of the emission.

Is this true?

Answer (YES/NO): NO